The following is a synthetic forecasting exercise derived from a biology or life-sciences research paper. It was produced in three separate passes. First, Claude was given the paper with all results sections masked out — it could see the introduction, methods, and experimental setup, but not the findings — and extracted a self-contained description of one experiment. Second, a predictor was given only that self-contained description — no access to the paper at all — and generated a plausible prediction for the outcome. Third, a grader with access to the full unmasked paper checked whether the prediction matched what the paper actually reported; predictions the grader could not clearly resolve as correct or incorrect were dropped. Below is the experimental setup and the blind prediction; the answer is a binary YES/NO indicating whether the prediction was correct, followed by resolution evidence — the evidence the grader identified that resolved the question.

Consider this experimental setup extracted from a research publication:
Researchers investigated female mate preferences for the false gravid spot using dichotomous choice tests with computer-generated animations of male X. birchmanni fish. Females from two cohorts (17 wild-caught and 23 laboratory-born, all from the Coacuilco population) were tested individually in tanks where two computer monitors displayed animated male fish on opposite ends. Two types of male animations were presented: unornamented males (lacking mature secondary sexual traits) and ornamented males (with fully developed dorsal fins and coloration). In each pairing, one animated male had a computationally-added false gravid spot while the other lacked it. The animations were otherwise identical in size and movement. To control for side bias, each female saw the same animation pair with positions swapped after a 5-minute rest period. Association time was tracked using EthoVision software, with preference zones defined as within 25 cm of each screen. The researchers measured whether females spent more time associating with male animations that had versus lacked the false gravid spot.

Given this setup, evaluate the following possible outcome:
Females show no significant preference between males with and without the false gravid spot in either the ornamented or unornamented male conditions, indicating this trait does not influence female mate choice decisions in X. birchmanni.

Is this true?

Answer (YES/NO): NO